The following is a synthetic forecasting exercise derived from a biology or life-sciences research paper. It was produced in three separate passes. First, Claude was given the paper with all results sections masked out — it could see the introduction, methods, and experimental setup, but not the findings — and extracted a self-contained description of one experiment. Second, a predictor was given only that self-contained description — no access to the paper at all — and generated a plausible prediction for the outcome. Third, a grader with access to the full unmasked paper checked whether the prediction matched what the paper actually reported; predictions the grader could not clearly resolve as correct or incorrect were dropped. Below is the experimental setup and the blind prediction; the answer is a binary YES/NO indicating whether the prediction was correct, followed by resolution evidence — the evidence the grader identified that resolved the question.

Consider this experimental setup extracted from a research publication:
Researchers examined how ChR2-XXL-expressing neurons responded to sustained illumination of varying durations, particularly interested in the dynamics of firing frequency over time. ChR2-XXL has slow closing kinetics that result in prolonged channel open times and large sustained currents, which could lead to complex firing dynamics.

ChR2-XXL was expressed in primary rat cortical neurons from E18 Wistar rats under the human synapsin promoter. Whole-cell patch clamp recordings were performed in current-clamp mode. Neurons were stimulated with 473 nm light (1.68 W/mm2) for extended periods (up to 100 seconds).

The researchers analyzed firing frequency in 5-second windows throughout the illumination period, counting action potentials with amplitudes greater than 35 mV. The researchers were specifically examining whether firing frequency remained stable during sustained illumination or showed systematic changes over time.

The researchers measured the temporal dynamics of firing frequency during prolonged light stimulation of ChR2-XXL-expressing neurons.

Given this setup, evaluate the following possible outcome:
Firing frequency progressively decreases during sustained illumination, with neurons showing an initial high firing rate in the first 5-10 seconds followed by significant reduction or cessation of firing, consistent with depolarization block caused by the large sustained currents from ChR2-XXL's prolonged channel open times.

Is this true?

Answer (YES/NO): NO